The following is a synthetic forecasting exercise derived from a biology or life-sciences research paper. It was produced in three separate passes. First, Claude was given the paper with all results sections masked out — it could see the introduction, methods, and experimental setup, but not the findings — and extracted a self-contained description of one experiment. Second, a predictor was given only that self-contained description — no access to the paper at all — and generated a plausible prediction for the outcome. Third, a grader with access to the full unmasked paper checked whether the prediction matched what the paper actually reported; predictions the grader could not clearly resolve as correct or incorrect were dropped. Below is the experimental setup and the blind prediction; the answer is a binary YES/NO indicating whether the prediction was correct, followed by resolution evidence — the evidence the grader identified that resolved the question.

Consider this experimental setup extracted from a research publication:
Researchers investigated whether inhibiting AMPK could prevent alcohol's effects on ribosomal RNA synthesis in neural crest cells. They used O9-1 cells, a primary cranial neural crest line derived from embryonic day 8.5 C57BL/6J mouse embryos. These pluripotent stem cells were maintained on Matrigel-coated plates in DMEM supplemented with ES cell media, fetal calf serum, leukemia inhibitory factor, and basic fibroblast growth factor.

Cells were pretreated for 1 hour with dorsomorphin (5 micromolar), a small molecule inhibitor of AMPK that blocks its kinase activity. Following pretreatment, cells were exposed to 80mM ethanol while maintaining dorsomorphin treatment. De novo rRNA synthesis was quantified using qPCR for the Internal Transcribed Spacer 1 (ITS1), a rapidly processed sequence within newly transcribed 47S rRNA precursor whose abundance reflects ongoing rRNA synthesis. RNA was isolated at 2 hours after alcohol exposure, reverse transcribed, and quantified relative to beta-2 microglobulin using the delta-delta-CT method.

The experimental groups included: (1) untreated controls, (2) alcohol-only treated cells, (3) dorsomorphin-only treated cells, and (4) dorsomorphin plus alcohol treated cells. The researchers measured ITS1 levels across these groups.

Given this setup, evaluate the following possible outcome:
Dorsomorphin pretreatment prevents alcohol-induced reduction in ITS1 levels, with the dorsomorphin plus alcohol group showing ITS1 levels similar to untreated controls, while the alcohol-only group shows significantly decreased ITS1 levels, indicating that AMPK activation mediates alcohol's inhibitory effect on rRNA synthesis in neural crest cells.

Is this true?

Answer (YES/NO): YES